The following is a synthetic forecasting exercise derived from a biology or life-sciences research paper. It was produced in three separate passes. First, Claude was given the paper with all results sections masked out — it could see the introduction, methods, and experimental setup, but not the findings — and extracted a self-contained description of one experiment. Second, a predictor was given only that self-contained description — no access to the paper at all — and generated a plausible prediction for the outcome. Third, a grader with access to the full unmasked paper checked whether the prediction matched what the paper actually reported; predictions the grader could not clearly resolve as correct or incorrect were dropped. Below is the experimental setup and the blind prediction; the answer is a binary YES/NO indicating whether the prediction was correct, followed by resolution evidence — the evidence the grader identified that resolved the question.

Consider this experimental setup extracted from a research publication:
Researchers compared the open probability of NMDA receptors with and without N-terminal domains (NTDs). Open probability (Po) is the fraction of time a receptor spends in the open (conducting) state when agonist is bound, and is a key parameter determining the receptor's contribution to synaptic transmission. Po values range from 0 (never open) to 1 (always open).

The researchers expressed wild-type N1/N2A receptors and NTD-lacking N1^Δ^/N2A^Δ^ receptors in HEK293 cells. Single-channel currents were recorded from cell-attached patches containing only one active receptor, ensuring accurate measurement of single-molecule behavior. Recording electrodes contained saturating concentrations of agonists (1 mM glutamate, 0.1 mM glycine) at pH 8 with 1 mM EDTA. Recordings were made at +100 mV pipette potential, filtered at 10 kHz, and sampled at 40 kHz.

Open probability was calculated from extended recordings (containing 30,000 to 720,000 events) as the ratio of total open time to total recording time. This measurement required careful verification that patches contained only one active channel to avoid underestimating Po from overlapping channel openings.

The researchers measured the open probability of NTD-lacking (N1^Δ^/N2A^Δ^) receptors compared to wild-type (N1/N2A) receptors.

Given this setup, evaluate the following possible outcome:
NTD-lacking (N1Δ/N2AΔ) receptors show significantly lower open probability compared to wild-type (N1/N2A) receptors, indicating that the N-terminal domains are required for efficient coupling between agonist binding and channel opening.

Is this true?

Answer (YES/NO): YES